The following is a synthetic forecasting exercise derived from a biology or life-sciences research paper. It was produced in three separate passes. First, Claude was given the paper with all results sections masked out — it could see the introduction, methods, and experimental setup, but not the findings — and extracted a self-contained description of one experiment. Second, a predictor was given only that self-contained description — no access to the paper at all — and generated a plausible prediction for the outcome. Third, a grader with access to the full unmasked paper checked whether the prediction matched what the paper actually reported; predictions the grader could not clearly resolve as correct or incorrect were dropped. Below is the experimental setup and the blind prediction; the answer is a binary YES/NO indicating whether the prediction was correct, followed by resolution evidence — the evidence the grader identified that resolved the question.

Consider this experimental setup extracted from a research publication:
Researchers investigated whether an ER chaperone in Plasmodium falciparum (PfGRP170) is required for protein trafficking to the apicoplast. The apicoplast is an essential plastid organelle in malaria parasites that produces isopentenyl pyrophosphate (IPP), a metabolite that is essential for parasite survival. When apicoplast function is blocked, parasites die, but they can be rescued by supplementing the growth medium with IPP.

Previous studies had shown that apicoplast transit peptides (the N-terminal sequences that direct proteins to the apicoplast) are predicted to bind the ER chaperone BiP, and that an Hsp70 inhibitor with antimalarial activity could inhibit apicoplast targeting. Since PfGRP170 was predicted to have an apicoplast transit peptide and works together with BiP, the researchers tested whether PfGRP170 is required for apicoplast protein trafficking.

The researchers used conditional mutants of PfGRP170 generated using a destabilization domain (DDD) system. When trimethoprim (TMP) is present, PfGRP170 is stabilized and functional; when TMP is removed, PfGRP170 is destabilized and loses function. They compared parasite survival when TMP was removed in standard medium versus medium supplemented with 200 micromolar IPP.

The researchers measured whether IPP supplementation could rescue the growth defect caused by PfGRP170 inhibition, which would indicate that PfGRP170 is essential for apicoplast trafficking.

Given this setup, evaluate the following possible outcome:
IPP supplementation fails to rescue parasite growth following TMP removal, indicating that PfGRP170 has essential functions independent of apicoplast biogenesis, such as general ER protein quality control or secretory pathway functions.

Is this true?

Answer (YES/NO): YES